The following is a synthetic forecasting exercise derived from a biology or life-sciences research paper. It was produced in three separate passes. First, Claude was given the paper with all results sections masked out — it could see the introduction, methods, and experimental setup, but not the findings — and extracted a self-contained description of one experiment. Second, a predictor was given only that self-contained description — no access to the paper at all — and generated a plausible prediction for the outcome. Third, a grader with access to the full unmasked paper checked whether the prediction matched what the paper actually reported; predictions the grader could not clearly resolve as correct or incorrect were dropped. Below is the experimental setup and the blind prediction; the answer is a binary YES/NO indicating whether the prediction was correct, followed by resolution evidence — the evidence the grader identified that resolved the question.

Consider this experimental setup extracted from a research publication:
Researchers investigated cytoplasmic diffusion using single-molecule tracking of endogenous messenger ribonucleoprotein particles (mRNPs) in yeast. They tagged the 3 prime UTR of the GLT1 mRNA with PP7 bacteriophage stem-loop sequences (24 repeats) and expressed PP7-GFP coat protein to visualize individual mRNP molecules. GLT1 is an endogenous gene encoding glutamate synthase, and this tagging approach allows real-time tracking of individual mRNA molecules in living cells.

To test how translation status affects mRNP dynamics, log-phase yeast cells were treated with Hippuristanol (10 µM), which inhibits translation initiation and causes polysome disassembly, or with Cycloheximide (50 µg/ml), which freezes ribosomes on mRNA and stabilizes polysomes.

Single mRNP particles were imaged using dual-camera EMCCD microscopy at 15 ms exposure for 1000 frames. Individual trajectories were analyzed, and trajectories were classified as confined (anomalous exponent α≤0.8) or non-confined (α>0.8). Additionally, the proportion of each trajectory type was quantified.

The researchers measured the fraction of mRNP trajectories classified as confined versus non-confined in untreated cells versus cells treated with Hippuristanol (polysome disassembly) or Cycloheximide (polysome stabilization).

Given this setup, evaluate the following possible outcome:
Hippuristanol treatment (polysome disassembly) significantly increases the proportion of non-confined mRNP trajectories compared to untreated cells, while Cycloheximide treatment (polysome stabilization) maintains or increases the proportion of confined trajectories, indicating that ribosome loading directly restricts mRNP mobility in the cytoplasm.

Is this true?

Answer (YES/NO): YES